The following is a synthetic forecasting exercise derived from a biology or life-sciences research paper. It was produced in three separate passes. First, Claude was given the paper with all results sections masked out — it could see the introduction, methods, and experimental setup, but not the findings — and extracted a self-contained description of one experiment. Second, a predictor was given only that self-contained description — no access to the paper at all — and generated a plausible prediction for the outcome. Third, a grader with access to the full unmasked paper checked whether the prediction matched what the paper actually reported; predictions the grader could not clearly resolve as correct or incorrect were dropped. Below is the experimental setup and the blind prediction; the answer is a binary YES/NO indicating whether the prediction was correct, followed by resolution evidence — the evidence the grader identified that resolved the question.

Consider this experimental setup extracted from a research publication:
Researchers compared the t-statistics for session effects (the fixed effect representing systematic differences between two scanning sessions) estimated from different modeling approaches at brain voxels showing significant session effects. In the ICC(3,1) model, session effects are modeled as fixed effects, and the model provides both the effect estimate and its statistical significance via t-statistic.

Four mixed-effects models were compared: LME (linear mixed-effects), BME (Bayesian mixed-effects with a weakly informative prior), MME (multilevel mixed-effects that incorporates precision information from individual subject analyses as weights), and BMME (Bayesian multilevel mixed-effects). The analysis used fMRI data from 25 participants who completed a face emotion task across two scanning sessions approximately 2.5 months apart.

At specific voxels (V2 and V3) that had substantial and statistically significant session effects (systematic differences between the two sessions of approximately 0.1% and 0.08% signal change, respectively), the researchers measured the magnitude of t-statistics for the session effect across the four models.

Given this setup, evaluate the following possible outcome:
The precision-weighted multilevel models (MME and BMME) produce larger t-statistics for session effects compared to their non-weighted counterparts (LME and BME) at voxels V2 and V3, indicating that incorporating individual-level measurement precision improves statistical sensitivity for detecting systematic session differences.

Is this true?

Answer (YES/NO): YES